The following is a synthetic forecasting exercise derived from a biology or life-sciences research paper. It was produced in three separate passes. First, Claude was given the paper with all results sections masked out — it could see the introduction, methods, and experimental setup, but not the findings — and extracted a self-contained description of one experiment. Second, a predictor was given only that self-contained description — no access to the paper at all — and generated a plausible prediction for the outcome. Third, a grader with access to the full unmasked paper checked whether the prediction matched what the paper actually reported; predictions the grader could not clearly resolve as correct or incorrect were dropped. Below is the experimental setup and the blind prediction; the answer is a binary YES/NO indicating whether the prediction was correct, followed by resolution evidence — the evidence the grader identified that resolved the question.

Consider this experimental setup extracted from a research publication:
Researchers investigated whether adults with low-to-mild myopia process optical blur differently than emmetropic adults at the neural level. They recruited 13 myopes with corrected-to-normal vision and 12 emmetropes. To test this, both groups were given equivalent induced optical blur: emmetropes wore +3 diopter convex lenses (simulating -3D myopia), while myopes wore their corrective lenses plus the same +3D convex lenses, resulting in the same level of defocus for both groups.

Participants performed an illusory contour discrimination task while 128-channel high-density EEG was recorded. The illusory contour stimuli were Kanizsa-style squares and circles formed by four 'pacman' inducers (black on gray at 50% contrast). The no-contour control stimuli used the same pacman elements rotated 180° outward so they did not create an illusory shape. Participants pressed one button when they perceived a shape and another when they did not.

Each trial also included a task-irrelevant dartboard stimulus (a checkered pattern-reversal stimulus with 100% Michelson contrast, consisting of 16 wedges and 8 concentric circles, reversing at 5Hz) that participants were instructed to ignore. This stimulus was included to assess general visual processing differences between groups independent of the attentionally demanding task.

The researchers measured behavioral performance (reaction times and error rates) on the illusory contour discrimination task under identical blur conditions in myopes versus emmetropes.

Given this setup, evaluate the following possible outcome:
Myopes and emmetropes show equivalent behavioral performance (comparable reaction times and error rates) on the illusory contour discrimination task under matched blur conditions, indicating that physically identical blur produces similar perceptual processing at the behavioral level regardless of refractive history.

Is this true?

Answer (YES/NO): YES